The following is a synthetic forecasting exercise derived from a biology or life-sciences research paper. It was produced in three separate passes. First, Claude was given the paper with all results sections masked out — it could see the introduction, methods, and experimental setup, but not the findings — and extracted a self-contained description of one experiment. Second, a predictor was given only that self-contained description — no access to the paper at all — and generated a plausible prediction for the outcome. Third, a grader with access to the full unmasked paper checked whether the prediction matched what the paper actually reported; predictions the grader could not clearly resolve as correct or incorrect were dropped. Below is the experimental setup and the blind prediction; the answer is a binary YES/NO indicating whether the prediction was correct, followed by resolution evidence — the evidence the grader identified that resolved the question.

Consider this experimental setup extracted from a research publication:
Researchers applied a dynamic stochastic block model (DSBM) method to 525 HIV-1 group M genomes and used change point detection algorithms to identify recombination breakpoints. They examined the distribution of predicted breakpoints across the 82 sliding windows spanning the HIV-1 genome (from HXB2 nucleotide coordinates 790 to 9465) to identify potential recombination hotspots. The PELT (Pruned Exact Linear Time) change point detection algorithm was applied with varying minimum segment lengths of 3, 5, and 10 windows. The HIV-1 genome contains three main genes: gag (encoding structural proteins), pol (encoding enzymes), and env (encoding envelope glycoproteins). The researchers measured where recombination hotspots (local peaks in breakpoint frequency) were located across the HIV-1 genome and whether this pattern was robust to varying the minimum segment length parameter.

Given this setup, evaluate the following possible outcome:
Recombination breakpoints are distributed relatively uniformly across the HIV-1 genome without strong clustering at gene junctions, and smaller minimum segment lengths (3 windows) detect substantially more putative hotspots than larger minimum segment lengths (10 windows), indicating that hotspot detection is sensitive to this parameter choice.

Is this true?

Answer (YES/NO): NO